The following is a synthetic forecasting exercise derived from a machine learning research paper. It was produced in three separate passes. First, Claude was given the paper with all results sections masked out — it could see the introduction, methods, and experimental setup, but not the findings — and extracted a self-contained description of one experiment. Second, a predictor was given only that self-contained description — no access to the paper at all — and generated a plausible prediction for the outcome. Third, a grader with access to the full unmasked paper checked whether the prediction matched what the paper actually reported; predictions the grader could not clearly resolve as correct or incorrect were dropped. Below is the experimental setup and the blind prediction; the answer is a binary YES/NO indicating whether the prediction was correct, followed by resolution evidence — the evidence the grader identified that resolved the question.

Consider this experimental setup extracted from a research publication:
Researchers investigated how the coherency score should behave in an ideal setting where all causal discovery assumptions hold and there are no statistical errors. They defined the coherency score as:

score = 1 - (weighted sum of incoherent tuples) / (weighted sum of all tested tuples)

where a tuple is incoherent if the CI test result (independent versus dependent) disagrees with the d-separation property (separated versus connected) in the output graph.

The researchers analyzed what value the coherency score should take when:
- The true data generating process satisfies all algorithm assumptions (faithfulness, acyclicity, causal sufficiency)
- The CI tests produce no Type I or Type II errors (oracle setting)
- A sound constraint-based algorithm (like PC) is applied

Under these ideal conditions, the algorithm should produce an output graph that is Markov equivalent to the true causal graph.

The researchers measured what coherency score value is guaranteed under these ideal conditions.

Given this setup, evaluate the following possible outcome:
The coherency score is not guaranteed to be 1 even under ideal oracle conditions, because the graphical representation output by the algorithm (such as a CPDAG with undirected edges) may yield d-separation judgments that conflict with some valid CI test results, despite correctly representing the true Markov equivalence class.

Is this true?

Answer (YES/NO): NO